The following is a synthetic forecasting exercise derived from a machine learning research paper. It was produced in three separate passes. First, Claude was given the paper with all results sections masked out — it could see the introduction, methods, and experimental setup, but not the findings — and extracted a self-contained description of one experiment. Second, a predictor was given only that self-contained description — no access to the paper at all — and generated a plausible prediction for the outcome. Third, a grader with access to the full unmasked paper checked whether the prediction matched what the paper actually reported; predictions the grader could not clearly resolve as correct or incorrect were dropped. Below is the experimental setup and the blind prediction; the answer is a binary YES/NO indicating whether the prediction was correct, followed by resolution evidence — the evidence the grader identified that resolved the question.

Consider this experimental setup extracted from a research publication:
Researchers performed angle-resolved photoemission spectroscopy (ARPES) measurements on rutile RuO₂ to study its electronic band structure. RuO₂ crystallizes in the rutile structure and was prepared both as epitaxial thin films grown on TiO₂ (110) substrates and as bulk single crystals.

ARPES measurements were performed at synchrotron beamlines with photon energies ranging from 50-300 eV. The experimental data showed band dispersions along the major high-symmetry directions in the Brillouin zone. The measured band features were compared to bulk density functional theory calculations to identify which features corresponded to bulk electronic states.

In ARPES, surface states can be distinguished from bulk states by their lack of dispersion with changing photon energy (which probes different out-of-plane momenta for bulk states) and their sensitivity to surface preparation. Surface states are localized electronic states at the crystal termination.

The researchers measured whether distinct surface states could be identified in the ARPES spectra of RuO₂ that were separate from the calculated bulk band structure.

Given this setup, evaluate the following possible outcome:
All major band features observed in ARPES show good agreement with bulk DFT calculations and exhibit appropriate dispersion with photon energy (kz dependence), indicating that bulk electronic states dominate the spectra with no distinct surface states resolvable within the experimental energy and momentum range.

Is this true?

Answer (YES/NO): NO